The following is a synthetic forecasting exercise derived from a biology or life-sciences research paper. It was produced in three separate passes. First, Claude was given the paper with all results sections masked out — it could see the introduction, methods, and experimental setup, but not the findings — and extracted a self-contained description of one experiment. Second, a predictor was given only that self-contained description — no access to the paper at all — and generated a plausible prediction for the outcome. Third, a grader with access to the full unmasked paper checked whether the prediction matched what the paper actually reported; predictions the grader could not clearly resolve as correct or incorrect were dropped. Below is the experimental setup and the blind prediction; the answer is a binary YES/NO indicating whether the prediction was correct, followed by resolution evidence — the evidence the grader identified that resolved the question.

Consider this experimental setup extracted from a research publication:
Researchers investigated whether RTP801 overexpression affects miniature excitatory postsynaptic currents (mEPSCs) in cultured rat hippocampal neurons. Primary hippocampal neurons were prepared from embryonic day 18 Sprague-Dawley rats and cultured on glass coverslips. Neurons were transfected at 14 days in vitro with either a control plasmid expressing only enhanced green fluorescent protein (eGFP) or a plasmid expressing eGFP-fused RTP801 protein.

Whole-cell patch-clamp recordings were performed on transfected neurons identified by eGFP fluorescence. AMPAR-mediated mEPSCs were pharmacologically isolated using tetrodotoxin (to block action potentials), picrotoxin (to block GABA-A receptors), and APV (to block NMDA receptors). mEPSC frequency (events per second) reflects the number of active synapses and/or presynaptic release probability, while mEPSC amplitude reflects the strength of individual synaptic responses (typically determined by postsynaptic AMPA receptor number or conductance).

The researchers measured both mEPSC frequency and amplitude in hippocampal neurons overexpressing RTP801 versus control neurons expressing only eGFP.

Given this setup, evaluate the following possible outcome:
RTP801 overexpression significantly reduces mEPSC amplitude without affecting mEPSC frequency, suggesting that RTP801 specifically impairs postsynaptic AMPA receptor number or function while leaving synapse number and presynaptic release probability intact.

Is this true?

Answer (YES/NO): YES